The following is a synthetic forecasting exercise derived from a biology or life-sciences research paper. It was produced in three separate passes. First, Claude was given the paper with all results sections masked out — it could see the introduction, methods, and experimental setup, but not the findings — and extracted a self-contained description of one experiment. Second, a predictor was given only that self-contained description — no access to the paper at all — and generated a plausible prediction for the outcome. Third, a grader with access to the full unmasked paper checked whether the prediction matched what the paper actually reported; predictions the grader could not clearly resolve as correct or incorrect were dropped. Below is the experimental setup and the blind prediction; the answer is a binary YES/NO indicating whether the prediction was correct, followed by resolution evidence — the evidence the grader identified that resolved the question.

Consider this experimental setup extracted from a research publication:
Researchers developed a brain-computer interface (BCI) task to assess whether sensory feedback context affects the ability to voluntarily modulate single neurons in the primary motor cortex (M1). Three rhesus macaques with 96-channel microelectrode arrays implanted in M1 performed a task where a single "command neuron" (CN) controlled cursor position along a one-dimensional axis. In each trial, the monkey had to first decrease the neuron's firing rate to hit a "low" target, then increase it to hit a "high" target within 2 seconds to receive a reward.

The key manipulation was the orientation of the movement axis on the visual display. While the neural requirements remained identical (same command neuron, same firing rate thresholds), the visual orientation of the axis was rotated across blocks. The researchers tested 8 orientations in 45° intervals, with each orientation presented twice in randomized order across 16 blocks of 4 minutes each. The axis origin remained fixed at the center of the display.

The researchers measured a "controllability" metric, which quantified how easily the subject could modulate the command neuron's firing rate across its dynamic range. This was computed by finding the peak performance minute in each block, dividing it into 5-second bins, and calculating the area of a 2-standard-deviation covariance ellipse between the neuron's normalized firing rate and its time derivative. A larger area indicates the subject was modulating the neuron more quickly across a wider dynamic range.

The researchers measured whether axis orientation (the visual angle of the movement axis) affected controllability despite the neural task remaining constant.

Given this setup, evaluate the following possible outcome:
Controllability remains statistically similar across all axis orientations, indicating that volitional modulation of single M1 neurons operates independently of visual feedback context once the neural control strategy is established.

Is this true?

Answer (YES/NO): NO